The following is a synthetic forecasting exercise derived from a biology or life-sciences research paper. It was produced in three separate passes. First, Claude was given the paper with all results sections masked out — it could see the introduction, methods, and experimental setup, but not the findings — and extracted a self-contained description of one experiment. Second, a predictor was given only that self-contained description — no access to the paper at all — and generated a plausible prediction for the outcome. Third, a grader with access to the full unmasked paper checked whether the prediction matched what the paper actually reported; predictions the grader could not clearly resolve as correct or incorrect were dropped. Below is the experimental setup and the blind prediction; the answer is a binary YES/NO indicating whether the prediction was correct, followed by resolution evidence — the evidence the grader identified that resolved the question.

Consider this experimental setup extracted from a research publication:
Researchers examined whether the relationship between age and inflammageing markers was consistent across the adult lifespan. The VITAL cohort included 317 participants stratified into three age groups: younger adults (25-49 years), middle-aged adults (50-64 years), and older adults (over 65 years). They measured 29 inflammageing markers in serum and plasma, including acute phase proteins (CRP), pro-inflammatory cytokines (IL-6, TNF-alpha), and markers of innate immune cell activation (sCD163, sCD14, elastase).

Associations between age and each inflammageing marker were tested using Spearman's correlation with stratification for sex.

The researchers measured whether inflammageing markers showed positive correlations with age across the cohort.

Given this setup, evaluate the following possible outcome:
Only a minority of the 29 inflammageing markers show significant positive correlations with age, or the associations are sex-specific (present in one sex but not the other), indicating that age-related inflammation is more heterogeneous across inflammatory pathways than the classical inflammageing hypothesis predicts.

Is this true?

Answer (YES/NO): NO